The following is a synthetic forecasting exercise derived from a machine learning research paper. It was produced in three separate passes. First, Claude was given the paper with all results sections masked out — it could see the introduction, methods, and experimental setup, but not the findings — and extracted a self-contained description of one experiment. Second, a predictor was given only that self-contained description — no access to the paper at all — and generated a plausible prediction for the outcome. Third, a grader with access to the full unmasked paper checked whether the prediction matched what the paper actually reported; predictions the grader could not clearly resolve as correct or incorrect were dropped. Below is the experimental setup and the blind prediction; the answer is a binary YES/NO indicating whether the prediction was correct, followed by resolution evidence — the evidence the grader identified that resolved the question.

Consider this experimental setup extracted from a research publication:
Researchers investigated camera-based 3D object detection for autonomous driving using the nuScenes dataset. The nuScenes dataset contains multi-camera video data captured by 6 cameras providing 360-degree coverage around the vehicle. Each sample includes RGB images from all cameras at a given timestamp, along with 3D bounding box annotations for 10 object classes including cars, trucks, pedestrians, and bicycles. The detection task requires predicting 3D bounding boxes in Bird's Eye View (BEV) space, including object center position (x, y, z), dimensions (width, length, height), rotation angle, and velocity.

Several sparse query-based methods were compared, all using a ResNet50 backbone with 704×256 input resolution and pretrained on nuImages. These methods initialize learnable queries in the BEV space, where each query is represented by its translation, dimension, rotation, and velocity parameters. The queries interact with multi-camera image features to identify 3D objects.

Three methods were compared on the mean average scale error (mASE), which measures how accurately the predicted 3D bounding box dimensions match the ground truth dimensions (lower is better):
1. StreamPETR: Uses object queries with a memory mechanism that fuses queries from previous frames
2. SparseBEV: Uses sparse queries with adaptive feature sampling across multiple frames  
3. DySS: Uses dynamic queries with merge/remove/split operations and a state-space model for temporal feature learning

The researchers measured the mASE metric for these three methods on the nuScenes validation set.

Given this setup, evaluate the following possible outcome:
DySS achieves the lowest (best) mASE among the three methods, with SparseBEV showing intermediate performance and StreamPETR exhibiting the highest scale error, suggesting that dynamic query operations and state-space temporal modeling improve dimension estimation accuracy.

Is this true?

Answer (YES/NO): NO